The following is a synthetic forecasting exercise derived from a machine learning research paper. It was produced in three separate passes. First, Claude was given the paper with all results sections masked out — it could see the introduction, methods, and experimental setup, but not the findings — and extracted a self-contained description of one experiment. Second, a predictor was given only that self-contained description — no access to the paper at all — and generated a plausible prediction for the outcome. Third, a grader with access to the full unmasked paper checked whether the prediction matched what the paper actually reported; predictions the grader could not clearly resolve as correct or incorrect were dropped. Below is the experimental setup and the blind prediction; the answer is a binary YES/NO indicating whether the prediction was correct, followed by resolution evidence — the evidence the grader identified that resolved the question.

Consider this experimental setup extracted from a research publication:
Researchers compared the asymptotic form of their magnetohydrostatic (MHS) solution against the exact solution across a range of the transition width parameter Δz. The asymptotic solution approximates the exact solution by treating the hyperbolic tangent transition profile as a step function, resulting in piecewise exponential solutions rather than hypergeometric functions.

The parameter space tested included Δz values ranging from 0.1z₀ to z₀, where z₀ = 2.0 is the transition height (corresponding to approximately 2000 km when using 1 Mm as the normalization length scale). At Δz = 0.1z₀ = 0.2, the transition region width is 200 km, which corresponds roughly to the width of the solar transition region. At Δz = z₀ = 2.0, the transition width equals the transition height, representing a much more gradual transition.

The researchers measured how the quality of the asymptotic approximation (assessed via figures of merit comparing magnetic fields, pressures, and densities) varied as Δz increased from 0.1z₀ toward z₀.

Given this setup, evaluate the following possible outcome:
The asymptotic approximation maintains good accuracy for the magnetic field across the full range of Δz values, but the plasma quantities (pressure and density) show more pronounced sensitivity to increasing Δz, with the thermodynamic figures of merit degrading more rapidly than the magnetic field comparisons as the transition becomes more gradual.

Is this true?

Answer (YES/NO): NO